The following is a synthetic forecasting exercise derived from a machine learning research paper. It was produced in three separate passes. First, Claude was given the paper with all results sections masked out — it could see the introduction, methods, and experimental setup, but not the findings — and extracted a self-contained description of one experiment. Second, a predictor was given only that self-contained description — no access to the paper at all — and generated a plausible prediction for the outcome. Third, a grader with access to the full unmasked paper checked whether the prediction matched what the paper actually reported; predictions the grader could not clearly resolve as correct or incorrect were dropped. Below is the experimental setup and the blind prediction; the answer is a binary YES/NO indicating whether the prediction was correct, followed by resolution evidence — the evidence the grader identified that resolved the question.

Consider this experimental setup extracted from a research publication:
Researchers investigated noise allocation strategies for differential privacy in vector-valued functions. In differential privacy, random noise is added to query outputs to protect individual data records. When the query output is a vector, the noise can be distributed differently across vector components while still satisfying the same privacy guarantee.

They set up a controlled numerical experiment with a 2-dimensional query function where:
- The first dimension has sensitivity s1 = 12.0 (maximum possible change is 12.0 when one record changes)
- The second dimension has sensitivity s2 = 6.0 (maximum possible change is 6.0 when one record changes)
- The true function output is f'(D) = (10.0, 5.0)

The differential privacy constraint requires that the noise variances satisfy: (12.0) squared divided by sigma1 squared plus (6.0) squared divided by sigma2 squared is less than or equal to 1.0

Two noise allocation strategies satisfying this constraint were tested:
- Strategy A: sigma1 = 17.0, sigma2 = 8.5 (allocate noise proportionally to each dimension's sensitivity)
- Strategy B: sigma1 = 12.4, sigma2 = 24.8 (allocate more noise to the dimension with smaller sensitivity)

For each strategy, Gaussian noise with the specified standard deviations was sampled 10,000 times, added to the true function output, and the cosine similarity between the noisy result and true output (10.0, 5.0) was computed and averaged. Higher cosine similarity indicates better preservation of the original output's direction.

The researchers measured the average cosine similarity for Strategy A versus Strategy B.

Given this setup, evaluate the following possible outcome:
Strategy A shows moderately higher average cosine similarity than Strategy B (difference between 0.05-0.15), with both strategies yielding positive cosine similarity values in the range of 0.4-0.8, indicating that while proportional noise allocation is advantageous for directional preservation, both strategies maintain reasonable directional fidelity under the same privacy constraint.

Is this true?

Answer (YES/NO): NO